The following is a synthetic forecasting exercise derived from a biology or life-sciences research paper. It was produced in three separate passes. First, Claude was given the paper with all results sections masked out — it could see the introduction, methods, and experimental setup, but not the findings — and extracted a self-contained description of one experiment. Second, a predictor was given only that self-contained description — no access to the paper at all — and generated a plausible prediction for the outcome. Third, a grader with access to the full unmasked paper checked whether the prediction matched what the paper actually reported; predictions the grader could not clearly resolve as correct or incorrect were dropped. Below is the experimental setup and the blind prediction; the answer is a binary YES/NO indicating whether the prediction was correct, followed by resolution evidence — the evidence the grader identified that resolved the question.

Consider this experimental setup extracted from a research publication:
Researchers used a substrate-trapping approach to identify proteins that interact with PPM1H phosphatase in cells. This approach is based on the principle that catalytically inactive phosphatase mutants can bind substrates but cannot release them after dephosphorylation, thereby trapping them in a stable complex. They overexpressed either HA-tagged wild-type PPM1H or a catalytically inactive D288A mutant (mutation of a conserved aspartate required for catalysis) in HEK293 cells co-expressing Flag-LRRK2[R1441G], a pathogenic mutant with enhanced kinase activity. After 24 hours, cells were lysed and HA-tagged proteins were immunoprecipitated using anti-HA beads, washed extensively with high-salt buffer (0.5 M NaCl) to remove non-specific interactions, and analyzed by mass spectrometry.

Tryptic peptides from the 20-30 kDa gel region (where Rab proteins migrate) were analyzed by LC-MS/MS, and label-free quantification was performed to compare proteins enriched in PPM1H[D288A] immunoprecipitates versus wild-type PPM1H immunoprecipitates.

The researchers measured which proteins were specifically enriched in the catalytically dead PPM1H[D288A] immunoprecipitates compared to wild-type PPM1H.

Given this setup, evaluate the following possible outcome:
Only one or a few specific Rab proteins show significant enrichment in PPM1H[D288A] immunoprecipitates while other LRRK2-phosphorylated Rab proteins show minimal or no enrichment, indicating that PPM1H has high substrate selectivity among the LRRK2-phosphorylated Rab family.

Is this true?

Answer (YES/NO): YES